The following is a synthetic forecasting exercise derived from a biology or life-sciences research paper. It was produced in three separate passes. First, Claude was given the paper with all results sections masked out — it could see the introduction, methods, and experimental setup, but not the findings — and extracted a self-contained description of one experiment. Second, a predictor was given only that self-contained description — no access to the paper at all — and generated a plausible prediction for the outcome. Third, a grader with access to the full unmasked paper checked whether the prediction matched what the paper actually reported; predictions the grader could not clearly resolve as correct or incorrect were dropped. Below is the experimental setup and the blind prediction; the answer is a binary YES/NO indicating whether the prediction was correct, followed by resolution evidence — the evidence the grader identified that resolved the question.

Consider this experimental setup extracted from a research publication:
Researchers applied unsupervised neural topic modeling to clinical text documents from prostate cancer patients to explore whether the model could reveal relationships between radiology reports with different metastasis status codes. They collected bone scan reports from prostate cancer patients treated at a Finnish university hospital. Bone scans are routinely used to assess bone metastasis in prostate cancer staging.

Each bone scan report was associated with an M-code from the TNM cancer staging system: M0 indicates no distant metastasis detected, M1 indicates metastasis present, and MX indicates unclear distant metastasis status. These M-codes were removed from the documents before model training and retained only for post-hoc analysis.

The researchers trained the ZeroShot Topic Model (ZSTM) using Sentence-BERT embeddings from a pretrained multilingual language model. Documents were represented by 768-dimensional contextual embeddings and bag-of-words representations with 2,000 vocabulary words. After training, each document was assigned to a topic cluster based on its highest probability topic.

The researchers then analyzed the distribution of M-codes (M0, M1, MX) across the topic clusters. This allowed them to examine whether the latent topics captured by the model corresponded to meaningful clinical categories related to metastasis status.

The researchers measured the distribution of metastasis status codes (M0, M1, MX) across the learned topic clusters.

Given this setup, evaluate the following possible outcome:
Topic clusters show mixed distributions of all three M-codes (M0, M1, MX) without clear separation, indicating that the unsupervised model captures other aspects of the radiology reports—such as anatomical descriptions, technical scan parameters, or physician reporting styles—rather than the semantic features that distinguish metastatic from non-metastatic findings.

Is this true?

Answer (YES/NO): NO